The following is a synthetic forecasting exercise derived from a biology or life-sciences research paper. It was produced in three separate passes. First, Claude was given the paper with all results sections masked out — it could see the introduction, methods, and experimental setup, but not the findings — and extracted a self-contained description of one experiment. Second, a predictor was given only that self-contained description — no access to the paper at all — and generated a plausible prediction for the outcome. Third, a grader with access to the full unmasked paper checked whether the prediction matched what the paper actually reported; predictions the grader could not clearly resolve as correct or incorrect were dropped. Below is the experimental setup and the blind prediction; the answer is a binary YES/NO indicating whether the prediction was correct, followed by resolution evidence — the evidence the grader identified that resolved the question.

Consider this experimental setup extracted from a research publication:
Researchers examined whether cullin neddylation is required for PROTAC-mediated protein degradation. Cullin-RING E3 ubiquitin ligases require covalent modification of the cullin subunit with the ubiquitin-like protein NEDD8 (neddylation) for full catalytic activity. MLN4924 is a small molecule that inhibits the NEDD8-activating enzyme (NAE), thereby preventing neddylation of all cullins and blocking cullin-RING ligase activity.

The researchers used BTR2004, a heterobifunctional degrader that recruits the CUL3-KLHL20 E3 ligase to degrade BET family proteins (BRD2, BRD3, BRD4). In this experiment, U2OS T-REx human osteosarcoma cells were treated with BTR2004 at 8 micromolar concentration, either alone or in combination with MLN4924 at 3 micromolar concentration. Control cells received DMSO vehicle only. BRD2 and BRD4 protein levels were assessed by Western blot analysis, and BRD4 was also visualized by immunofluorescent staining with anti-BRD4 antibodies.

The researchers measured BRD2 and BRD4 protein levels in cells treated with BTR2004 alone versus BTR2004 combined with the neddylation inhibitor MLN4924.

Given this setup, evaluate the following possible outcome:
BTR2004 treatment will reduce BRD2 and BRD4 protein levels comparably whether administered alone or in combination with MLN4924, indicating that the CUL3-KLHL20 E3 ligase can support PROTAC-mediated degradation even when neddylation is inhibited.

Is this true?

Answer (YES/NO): NO